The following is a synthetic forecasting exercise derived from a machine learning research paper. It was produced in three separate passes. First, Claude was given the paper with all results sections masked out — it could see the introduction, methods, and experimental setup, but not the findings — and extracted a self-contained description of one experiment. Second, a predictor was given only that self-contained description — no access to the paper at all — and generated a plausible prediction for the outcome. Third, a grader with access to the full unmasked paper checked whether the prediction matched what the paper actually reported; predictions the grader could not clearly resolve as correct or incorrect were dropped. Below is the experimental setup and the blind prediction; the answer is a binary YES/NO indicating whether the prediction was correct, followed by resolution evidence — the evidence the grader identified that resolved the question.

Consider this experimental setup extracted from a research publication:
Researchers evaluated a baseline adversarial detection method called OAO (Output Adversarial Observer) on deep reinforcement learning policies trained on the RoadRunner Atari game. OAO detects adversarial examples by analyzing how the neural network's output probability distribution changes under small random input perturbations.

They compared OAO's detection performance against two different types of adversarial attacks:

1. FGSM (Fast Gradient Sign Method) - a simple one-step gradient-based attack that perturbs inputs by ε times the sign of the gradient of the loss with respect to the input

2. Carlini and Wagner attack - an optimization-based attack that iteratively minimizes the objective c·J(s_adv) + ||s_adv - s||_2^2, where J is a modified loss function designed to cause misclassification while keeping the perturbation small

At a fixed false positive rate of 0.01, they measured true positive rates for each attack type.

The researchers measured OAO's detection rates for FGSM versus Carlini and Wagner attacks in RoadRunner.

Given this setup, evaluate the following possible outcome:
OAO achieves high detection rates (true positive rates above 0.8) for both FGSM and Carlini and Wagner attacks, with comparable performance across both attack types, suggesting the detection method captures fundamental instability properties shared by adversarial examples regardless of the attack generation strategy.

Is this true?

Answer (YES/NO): NO